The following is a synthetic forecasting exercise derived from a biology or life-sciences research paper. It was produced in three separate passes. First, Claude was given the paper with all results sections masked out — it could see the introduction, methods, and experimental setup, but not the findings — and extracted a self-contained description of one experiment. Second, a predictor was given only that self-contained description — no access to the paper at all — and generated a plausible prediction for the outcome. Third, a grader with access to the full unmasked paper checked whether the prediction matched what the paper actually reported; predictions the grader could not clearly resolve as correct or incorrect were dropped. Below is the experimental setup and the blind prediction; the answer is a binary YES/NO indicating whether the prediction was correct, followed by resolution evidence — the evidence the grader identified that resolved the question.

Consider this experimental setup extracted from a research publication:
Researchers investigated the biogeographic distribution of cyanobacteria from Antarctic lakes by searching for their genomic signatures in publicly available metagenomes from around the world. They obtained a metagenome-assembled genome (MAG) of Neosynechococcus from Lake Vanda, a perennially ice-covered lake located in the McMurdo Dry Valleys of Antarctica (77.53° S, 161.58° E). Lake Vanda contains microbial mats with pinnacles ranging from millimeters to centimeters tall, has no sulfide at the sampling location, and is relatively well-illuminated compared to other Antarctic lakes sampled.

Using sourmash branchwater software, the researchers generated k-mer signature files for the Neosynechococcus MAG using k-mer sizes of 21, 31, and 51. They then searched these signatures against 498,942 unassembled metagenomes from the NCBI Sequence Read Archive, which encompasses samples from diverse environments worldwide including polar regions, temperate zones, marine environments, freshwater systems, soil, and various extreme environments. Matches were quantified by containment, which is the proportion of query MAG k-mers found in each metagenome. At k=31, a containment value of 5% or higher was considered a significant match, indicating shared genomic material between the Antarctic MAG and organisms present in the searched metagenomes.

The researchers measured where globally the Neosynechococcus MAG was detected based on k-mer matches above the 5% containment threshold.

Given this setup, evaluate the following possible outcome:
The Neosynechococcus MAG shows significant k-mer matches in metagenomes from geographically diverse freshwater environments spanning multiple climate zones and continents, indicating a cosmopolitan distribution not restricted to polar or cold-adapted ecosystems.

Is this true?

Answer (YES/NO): NO